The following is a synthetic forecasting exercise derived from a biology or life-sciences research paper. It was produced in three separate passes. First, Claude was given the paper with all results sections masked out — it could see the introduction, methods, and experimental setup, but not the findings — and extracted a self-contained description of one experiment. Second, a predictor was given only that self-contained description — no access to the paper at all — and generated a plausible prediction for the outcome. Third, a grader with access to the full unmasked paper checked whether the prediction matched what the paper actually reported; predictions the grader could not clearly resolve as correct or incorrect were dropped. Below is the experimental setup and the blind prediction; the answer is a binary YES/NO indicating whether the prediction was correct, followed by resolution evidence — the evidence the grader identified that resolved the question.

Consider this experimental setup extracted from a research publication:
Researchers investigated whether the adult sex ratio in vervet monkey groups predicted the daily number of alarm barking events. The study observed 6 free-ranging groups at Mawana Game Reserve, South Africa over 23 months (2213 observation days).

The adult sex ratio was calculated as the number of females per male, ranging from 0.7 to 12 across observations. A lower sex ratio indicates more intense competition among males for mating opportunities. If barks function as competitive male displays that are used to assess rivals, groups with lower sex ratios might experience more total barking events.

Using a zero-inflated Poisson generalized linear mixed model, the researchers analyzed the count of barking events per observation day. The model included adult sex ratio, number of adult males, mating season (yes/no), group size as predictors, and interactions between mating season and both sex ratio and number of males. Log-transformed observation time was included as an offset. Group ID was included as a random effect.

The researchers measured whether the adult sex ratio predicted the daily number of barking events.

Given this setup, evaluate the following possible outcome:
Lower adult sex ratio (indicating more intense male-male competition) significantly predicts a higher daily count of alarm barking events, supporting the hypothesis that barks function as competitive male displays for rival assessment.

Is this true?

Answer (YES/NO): NO